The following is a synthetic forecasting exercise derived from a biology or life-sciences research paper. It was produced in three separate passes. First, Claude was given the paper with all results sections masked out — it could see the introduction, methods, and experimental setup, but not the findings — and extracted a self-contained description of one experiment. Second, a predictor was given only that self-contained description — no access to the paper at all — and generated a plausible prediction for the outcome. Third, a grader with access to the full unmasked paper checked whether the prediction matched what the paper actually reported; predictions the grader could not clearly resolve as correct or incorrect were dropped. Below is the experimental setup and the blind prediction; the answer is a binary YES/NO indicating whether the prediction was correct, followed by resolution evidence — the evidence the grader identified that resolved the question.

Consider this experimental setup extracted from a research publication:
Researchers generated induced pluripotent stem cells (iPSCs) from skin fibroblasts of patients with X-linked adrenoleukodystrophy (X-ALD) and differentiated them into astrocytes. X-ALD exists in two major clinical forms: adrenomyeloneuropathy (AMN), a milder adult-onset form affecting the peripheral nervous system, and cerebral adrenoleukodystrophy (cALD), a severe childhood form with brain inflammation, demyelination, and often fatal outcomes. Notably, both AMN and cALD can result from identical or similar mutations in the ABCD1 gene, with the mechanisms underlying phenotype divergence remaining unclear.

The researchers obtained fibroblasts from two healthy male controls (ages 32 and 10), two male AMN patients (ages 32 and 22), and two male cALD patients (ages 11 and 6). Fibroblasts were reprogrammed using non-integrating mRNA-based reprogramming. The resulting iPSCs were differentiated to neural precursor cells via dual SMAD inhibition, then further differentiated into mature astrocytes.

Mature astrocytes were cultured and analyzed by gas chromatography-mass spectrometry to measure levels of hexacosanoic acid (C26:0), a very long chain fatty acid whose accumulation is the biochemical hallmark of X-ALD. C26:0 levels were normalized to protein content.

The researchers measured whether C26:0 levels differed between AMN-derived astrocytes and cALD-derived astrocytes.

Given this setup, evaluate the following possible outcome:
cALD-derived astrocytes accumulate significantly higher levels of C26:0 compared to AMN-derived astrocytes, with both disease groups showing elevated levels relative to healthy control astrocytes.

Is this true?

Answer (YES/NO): YES